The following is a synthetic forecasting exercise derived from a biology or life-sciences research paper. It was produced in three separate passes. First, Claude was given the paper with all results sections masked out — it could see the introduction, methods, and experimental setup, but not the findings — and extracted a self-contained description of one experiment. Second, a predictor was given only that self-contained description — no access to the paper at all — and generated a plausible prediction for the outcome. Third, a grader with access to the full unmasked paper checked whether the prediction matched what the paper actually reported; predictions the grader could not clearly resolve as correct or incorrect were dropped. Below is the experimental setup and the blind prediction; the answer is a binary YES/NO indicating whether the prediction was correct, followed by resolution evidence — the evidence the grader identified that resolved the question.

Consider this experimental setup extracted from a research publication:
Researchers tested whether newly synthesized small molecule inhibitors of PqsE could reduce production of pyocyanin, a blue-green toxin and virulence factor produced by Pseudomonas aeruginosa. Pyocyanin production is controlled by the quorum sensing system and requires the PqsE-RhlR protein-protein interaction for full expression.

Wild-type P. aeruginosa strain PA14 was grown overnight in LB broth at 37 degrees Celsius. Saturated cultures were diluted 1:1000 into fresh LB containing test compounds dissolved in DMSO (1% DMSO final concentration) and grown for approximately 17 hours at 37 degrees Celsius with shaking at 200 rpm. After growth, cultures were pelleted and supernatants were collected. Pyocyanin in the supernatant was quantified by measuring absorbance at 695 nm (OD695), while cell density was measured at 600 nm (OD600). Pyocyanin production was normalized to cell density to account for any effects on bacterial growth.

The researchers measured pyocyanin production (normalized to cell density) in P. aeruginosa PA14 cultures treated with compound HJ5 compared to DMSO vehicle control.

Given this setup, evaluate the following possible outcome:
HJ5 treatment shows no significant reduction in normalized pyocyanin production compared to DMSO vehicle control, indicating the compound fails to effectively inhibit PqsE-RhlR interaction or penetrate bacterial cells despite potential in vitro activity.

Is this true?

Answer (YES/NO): NO